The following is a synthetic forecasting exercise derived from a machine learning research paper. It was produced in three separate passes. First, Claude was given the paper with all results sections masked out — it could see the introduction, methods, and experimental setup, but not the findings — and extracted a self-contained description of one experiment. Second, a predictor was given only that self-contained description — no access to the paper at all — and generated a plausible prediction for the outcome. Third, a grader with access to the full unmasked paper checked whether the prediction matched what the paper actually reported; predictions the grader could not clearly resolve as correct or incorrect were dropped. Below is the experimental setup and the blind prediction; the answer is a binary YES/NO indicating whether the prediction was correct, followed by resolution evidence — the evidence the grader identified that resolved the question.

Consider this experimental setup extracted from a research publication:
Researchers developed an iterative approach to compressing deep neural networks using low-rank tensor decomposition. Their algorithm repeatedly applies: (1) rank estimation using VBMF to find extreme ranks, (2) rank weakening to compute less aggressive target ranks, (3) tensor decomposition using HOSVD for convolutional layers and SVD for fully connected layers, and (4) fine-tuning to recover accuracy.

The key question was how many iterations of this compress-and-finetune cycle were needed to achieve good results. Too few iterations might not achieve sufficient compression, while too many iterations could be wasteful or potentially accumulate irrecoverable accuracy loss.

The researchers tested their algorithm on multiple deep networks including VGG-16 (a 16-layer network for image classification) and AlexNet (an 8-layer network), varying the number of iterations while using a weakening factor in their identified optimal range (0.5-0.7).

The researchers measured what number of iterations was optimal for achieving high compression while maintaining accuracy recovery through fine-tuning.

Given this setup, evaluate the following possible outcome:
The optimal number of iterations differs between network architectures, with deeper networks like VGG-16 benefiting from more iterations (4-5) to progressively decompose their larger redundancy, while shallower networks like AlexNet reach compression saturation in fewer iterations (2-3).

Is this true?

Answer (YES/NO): NO